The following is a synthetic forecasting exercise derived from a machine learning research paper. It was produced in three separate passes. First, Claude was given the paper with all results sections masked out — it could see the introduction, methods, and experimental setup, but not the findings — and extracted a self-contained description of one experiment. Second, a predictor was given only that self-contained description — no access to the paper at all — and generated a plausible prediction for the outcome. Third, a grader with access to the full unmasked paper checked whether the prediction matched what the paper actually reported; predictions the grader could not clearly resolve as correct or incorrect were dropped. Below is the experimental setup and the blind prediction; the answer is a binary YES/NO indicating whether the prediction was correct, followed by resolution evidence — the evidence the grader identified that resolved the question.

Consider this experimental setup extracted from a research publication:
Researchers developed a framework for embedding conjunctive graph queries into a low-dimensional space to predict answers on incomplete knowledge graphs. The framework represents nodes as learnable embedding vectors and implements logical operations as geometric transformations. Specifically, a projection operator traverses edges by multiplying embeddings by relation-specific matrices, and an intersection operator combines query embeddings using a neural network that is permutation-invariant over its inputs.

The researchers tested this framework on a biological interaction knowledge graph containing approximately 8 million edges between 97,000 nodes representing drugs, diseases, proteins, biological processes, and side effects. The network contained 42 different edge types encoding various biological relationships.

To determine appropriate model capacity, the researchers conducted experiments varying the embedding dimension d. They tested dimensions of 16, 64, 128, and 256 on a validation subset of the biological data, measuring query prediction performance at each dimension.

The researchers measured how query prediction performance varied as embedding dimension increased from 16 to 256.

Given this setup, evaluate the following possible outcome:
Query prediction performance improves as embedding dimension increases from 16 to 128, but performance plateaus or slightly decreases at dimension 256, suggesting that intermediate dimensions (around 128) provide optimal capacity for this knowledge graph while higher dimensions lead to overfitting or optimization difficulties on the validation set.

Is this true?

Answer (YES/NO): YES